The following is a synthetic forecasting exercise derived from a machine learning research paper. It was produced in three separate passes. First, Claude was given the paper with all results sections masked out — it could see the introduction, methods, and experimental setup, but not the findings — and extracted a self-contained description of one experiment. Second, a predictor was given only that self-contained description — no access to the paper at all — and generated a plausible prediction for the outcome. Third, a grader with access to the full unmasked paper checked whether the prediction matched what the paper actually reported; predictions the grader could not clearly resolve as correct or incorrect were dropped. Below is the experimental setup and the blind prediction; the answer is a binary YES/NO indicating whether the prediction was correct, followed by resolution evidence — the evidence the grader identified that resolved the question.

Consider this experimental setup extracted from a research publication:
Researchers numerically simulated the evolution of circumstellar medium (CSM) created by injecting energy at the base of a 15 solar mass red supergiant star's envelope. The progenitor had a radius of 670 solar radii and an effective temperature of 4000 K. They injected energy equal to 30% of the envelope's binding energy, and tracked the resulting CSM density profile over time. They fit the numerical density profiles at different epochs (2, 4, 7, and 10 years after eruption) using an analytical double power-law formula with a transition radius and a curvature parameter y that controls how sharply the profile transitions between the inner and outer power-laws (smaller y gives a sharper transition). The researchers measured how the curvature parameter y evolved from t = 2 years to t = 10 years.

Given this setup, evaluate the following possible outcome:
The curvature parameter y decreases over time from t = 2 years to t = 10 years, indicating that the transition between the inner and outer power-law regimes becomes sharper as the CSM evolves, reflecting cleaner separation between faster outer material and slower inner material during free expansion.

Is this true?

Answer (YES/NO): NO